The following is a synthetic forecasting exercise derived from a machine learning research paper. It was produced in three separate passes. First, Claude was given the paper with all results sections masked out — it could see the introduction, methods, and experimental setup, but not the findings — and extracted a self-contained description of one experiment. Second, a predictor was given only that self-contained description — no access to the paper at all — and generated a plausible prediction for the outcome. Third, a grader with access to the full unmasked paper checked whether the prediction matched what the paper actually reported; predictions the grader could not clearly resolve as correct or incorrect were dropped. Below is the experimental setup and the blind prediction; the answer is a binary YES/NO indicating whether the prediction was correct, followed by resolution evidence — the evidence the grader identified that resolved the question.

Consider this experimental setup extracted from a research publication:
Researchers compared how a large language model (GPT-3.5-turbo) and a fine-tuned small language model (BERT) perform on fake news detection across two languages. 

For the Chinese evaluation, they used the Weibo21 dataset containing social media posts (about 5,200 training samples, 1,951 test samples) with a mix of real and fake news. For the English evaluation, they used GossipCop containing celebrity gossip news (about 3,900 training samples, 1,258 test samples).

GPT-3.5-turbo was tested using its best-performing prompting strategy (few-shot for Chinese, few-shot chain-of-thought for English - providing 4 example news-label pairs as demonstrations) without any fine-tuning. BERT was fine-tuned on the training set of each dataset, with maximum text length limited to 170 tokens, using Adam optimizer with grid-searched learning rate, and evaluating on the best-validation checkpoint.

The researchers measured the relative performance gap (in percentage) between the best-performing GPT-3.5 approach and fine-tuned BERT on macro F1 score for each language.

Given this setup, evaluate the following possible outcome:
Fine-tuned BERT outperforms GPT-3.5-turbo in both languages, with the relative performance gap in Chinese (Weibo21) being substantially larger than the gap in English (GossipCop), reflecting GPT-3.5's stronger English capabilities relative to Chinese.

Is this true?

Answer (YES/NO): NO